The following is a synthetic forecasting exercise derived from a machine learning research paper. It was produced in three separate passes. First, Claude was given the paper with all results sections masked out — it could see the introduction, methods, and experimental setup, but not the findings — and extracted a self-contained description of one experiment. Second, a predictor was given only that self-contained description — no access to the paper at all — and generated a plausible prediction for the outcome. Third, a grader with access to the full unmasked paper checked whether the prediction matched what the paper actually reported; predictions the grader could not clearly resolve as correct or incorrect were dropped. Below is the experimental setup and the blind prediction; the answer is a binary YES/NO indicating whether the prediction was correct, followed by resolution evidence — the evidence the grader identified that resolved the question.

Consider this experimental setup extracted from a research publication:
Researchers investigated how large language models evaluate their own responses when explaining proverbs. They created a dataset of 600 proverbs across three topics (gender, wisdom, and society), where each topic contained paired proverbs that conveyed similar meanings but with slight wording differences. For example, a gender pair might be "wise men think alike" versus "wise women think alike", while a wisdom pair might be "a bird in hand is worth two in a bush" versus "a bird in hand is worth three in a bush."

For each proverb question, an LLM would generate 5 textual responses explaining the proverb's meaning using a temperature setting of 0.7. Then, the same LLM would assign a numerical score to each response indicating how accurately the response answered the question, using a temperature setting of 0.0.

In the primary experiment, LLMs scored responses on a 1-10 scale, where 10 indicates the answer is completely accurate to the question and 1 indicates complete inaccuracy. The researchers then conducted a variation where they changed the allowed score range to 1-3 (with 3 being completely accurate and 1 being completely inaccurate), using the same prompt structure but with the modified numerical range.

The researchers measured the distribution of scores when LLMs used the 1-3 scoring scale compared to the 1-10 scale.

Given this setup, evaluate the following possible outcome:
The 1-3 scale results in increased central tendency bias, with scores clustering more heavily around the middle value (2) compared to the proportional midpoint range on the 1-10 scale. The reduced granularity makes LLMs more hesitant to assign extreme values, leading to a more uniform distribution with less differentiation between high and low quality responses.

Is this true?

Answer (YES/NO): NO